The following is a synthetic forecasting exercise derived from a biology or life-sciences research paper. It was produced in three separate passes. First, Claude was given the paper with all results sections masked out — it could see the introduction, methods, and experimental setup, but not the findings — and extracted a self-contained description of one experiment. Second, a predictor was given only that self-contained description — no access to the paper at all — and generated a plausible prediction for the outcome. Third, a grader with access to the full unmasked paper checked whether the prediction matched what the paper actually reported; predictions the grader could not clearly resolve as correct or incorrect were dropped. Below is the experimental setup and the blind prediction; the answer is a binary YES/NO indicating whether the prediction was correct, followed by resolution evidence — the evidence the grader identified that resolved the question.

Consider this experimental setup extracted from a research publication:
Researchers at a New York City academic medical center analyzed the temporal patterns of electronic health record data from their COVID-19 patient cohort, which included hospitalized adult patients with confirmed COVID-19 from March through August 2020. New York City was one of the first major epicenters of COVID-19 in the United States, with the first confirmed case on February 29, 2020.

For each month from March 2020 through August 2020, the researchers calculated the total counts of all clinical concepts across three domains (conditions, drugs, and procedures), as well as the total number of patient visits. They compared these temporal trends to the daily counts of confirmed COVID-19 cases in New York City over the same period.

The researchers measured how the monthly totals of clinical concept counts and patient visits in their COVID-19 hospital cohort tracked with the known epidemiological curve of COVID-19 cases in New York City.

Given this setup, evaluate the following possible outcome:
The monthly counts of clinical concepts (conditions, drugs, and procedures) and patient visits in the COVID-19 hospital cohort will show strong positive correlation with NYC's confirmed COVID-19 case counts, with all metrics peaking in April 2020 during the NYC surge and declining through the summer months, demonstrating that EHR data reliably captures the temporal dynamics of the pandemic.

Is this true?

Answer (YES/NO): YES